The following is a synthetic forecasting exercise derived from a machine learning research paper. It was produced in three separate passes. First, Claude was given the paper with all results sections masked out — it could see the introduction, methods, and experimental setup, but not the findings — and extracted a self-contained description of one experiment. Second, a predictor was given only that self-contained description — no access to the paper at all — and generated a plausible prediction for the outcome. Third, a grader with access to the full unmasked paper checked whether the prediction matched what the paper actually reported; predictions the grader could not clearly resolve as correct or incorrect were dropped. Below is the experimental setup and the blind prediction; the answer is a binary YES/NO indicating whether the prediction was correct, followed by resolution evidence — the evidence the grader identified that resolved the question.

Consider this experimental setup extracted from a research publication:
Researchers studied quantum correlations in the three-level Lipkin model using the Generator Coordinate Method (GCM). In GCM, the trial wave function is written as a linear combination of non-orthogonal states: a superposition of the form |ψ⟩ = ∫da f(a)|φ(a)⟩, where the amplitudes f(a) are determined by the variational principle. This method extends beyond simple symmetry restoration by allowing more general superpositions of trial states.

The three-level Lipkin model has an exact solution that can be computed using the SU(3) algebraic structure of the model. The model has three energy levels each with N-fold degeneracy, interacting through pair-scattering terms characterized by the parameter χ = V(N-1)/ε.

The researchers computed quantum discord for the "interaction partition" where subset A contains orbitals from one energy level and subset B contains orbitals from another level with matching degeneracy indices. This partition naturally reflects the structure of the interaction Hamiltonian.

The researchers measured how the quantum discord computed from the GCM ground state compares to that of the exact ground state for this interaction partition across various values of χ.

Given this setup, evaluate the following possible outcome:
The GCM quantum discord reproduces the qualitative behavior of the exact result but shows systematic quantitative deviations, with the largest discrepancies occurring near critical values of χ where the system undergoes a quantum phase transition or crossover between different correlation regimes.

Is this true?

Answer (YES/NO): NO